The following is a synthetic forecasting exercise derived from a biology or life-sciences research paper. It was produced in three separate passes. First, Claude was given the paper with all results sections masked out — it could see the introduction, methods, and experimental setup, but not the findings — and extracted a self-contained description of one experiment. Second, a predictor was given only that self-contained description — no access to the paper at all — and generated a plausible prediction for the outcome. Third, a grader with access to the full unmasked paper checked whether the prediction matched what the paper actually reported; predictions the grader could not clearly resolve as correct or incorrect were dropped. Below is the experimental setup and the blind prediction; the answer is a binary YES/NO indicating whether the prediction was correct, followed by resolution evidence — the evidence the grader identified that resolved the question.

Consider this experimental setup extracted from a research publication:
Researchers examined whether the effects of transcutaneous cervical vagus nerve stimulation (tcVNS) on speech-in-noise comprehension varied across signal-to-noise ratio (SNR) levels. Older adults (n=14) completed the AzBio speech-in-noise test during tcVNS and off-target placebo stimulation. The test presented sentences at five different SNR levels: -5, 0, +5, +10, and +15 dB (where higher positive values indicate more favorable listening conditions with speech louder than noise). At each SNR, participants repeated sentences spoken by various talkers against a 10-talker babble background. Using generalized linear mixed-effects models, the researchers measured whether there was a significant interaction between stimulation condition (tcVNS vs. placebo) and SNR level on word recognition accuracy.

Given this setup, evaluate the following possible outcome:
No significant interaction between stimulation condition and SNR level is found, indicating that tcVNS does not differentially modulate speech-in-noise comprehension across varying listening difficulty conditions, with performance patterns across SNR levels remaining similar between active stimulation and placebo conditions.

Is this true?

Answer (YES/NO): NO